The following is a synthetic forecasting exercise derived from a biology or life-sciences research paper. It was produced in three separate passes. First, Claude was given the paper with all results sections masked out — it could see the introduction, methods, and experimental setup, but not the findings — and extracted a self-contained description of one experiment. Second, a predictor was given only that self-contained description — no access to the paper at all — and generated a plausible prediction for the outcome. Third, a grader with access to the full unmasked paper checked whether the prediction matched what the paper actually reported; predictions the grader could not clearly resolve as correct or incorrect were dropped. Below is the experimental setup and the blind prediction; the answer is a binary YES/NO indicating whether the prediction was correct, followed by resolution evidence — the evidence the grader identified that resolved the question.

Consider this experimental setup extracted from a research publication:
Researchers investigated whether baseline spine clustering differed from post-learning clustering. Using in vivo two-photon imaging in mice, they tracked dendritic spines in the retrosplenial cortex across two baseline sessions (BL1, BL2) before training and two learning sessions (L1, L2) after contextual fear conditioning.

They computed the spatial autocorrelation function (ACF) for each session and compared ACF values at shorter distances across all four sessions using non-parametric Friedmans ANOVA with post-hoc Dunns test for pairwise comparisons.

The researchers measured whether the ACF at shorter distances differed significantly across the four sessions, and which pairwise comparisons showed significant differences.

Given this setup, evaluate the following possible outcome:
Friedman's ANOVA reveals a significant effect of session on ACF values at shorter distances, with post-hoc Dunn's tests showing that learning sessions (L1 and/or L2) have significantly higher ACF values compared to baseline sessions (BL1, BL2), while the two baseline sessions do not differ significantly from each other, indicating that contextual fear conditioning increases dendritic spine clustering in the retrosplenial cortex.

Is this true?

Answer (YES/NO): YES